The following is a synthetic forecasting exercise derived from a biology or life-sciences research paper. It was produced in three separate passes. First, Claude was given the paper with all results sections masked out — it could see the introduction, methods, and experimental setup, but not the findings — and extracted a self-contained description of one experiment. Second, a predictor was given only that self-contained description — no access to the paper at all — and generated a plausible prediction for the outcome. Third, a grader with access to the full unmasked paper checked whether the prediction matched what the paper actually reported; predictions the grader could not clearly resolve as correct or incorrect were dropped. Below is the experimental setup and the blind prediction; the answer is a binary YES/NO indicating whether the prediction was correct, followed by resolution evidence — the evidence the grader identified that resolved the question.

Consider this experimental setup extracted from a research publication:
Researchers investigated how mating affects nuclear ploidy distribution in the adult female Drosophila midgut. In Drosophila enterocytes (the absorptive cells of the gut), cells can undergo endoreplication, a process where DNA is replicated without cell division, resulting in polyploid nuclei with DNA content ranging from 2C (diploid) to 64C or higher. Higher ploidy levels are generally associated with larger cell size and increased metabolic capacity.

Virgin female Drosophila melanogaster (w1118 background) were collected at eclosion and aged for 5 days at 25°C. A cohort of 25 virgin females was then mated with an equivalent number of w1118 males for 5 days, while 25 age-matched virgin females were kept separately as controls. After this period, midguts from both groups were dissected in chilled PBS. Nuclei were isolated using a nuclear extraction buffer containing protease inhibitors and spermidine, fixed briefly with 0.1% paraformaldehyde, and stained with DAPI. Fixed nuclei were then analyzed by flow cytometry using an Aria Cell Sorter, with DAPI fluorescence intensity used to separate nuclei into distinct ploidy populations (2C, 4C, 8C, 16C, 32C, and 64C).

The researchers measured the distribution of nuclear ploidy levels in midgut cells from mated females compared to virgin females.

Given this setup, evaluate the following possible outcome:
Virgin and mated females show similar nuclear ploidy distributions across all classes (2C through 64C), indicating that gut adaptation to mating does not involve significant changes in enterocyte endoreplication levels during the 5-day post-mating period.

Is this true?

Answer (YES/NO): YES